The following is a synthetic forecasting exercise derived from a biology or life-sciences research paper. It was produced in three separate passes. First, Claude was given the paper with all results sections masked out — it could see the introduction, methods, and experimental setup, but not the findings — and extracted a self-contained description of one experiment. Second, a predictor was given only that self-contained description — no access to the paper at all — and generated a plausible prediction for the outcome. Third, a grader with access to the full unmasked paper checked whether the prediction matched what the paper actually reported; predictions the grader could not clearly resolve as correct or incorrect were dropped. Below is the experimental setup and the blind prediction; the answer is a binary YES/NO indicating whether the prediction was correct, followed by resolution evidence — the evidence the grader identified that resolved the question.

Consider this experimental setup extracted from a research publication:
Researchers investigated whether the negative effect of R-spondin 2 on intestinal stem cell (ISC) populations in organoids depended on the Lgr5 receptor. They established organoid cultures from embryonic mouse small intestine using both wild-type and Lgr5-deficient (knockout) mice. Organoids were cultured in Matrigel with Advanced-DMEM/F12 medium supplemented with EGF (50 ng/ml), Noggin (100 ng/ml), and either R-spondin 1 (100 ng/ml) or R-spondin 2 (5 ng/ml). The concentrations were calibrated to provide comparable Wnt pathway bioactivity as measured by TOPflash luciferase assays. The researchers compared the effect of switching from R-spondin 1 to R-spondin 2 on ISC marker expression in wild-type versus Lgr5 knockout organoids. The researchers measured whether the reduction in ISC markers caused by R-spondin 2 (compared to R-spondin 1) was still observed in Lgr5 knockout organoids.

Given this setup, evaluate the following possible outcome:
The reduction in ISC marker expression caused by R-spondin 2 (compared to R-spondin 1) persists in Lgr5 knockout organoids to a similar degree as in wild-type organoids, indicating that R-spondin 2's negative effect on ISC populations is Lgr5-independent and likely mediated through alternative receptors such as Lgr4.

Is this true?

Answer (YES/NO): NO